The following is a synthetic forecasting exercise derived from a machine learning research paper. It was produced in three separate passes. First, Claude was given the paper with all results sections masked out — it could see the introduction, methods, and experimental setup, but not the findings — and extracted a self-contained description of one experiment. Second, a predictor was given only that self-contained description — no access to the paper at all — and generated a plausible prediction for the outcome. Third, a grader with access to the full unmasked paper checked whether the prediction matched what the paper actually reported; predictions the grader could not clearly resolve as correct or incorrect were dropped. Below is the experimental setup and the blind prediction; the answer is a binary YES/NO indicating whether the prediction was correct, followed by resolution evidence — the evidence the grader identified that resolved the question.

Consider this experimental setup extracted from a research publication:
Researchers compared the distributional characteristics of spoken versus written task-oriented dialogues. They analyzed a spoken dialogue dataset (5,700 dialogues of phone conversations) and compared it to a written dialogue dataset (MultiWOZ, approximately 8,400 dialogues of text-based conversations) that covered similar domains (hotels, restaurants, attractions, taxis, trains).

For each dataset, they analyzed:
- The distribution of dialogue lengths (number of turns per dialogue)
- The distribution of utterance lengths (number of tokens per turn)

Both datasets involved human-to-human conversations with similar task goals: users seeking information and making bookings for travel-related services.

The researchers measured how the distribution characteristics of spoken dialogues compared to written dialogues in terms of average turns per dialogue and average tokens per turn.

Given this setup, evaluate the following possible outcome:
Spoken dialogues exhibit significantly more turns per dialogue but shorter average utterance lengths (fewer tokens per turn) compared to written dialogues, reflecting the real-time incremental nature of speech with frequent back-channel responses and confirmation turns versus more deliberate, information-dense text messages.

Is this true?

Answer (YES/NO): YES